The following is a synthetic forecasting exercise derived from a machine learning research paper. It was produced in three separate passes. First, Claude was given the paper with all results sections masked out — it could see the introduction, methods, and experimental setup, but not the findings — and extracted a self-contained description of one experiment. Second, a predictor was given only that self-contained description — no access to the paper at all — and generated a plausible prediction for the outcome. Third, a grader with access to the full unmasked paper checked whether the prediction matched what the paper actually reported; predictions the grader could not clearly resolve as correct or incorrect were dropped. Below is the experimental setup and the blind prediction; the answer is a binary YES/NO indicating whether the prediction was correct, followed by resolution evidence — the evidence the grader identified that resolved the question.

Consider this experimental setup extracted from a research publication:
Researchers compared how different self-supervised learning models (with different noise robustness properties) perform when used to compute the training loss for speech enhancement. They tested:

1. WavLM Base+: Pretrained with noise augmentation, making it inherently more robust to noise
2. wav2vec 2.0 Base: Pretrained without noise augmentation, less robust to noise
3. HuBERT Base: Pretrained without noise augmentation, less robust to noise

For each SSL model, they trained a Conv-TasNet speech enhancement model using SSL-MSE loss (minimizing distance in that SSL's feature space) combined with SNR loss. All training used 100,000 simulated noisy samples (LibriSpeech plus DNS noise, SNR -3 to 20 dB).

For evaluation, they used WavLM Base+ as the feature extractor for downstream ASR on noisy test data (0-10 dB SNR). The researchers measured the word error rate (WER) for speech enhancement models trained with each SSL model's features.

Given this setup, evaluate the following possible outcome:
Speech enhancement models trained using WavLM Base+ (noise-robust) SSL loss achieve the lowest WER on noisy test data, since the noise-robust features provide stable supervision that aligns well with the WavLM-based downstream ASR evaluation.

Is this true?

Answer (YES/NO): YES